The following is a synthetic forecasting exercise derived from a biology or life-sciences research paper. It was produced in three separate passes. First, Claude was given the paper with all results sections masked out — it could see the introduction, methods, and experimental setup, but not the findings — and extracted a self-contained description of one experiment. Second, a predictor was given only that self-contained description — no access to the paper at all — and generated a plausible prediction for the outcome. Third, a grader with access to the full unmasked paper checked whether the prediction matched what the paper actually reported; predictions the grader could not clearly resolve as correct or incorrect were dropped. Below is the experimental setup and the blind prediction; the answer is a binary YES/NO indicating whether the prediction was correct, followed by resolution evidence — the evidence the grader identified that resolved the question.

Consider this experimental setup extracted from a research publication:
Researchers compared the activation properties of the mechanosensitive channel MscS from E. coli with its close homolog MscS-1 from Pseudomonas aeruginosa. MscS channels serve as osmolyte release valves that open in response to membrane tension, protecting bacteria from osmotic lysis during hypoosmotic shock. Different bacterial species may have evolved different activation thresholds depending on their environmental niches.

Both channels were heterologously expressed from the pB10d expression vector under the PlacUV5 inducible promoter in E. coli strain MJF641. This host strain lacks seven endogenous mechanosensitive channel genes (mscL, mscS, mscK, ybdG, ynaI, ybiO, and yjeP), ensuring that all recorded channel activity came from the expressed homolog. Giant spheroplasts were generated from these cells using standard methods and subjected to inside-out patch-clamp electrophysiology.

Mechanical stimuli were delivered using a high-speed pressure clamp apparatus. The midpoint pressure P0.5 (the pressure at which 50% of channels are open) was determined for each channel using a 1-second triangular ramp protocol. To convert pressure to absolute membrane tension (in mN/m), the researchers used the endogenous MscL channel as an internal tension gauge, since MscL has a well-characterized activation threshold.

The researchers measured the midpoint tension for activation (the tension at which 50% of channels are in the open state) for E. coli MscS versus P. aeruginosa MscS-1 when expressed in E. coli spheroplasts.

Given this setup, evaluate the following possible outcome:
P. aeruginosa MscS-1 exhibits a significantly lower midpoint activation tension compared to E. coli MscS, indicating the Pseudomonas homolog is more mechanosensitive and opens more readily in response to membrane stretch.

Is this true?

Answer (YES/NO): YES